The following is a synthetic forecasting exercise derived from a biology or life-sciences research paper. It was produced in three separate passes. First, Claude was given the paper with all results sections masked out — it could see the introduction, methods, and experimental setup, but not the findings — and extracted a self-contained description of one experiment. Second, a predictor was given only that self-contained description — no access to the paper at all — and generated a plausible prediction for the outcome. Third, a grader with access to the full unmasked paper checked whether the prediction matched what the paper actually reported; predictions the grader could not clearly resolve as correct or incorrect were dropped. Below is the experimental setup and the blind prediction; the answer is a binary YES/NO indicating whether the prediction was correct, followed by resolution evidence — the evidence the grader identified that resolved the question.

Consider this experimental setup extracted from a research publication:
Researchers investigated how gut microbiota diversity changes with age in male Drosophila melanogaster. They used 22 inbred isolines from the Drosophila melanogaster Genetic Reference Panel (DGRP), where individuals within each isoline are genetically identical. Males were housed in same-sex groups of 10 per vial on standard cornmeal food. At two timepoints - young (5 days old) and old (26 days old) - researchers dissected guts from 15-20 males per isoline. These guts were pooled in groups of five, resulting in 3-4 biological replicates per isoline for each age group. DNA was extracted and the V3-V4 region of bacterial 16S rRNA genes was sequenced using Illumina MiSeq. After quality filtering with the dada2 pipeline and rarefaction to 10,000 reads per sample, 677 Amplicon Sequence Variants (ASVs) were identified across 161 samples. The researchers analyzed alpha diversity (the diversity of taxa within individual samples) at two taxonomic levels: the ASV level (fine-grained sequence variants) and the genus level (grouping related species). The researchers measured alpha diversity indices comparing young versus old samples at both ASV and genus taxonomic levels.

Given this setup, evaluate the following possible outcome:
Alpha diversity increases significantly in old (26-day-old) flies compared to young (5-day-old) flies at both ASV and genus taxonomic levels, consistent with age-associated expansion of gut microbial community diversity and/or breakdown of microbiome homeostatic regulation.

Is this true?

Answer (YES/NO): NO